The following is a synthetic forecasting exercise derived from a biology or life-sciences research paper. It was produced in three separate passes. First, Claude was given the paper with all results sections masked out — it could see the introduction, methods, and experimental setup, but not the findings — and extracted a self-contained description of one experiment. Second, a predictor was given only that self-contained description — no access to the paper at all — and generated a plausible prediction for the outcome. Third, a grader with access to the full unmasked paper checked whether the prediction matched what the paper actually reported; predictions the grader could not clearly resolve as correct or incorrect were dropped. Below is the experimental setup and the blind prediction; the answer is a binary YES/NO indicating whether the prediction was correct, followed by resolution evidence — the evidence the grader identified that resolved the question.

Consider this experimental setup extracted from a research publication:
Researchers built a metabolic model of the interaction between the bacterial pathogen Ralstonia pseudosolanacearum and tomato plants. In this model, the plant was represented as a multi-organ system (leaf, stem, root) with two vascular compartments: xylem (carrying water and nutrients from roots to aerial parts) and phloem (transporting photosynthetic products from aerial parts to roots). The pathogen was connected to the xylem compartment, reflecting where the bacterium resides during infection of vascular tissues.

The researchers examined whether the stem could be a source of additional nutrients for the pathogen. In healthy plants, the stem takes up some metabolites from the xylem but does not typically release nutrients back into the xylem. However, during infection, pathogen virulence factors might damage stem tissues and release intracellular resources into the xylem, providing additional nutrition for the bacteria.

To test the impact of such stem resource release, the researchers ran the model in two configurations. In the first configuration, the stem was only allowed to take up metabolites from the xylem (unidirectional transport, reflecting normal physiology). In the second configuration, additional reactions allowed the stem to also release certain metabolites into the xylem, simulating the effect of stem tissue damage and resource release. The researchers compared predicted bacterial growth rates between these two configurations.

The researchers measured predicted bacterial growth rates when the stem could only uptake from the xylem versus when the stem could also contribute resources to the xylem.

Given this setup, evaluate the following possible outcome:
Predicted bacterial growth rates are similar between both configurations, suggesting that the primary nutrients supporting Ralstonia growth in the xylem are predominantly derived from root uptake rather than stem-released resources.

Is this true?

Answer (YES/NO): NO